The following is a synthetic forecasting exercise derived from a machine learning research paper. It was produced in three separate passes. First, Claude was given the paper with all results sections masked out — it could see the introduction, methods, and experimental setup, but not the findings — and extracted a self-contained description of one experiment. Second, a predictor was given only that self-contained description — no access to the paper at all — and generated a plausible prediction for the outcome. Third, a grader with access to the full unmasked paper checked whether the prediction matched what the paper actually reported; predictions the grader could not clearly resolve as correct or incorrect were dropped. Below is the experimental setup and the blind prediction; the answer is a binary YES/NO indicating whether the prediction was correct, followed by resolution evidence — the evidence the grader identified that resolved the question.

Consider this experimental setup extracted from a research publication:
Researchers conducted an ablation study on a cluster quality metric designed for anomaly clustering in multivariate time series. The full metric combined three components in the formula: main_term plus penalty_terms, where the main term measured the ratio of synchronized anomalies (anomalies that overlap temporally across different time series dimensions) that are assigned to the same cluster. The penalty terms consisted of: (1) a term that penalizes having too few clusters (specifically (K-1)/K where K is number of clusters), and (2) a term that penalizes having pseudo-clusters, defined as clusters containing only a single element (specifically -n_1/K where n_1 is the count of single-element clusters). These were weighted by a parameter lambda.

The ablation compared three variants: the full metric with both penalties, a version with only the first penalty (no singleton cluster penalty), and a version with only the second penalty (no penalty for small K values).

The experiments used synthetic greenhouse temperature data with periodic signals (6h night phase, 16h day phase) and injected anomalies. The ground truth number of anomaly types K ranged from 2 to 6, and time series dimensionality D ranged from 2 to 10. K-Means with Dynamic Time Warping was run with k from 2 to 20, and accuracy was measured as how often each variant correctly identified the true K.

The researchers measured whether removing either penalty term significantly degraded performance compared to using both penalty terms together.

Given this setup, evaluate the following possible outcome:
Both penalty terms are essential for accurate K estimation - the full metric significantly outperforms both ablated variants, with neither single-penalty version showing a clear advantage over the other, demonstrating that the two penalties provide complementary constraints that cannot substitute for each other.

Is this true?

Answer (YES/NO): NO